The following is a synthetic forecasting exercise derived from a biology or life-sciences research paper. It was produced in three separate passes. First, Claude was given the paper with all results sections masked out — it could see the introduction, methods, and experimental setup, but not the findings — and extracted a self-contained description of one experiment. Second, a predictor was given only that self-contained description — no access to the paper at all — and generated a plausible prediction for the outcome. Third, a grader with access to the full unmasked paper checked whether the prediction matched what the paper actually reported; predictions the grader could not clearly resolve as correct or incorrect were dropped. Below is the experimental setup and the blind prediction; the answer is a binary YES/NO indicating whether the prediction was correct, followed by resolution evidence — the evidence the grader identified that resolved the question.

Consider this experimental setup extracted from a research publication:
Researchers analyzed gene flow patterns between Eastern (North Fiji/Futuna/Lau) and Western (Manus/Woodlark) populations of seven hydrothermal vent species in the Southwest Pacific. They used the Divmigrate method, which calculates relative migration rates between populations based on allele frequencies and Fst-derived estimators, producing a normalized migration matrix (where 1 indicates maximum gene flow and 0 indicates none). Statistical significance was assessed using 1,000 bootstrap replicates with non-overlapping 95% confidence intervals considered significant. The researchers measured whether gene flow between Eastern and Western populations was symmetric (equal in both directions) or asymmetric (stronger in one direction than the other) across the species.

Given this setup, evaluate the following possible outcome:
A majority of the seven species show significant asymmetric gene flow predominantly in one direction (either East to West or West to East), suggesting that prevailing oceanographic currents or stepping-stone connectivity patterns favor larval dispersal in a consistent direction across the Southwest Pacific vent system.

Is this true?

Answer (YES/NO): YES